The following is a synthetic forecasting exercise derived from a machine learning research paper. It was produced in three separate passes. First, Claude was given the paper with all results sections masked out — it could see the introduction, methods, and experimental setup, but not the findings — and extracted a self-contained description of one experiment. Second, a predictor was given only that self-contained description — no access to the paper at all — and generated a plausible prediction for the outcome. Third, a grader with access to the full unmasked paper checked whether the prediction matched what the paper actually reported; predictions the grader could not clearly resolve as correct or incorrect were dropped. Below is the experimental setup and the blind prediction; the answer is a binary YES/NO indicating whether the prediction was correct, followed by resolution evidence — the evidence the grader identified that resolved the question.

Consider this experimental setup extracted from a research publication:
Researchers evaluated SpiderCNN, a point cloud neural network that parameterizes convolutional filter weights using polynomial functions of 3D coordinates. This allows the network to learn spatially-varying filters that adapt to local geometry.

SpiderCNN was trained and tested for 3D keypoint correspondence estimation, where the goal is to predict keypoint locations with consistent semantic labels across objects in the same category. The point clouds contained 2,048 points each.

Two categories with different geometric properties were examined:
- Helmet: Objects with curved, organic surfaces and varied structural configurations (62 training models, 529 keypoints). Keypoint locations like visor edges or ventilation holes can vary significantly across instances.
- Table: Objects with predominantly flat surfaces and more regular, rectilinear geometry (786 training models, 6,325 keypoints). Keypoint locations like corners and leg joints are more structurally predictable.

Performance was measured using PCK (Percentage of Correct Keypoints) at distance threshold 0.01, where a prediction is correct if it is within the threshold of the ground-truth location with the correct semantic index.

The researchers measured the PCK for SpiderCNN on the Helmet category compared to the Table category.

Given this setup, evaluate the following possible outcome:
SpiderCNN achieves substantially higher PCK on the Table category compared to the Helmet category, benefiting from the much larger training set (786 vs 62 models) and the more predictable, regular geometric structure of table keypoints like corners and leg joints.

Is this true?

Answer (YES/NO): YES